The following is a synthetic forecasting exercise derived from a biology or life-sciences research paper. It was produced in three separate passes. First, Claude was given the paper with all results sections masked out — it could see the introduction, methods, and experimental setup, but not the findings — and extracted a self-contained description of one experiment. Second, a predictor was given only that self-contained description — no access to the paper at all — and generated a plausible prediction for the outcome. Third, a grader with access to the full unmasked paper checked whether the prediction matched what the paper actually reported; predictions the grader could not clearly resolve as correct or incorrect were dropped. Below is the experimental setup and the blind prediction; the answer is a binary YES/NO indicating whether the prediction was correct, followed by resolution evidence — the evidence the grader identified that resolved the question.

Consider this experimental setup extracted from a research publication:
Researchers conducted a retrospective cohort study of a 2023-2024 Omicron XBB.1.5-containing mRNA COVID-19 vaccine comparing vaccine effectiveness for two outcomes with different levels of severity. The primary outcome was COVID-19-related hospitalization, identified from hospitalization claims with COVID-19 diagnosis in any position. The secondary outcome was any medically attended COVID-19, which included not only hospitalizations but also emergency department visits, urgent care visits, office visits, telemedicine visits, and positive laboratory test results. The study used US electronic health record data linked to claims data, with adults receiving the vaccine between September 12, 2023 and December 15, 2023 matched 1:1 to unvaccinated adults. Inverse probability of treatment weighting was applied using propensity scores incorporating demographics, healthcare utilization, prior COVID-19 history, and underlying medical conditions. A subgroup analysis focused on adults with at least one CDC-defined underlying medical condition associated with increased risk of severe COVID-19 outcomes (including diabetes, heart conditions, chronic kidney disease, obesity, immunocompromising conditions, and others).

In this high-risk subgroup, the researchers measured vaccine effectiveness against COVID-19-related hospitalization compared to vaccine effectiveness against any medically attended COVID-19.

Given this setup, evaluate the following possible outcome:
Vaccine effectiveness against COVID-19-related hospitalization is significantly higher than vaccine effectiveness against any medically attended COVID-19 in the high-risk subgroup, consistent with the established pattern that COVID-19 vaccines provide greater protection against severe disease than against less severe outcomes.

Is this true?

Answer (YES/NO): YES